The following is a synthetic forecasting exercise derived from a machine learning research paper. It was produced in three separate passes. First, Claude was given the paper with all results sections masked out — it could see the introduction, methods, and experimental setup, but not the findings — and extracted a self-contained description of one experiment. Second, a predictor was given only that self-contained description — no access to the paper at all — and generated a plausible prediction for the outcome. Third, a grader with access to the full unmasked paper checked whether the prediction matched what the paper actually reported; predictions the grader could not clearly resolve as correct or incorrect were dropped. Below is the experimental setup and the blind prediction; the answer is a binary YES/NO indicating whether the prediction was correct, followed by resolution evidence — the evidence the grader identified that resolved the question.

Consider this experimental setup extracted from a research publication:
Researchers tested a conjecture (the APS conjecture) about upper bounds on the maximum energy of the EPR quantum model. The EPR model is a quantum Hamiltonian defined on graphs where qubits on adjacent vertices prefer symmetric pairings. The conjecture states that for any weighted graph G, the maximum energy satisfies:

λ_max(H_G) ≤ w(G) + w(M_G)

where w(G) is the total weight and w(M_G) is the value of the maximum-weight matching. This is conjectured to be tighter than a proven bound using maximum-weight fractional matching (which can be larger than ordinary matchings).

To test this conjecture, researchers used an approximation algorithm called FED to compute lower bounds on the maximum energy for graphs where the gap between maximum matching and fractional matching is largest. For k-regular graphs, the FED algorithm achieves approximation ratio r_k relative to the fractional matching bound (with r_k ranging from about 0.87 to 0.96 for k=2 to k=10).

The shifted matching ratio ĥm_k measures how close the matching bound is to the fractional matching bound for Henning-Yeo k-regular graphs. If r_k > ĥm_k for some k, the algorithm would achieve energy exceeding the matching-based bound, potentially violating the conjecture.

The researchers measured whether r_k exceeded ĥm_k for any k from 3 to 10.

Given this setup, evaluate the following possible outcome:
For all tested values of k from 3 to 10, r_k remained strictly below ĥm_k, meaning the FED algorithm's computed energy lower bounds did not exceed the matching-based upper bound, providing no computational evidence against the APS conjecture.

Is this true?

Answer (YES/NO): YES